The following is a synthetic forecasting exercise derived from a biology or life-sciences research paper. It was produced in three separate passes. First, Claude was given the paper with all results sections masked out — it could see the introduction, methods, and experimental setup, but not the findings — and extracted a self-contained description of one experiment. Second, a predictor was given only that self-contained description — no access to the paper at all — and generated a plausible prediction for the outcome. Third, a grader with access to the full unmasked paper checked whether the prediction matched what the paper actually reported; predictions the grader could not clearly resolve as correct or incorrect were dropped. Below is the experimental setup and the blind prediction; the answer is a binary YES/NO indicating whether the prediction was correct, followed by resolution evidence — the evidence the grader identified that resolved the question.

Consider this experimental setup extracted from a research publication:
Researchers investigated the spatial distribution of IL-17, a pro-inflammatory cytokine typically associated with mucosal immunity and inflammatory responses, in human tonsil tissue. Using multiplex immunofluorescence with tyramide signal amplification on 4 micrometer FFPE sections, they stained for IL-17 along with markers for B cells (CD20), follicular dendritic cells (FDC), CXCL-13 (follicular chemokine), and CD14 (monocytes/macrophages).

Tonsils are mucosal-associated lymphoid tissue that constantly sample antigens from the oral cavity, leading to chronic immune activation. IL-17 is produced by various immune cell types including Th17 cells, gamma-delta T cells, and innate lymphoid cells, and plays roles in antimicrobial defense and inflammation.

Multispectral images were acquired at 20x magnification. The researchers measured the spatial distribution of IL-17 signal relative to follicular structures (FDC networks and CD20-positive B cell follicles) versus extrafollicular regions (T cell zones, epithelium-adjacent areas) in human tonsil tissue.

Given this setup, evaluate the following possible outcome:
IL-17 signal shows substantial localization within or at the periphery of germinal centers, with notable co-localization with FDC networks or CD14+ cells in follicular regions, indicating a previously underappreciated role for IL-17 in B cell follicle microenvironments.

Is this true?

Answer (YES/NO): NO